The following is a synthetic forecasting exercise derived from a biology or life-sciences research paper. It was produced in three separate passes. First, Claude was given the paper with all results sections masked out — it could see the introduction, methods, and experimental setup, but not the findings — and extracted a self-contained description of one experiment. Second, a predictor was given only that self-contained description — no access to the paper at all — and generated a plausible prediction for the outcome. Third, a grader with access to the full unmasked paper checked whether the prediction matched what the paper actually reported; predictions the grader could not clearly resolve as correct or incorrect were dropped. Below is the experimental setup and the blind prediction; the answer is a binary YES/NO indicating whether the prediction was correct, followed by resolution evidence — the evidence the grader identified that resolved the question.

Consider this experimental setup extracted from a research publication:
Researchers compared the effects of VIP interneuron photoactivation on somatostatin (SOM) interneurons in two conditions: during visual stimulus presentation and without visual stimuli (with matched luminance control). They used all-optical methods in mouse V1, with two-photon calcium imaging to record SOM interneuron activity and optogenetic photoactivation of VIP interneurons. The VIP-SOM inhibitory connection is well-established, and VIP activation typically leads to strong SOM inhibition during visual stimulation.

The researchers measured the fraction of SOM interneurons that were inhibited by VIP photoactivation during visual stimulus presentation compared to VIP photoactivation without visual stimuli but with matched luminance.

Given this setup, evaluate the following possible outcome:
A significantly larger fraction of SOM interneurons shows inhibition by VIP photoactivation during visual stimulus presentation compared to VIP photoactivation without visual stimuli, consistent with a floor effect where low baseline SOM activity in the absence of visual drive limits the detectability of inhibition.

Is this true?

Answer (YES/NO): YES